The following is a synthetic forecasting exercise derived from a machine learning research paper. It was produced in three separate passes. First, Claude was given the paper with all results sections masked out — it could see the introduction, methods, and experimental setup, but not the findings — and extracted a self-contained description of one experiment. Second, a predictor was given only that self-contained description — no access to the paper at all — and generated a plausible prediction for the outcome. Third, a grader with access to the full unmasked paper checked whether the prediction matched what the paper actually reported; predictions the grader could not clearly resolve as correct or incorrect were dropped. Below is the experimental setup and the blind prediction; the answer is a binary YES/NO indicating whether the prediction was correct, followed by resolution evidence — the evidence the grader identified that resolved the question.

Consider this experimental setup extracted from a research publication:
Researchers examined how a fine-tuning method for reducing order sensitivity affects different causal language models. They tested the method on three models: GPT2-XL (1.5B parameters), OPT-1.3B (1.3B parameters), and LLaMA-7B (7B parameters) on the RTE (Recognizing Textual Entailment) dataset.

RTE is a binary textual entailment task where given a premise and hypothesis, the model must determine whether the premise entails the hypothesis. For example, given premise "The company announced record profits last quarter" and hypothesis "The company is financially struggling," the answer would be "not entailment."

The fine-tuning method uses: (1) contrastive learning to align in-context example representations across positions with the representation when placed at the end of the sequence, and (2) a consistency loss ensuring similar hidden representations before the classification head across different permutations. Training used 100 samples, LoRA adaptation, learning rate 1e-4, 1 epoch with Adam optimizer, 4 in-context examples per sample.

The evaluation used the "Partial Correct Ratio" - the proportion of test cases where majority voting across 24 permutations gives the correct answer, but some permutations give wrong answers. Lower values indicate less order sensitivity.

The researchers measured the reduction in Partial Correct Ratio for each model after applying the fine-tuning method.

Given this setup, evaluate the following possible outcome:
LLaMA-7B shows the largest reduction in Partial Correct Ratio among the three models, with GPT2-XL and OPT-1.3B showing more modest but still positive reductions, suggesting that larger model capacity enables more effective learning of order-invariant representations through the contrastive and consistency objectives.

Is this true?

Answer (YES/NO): NO